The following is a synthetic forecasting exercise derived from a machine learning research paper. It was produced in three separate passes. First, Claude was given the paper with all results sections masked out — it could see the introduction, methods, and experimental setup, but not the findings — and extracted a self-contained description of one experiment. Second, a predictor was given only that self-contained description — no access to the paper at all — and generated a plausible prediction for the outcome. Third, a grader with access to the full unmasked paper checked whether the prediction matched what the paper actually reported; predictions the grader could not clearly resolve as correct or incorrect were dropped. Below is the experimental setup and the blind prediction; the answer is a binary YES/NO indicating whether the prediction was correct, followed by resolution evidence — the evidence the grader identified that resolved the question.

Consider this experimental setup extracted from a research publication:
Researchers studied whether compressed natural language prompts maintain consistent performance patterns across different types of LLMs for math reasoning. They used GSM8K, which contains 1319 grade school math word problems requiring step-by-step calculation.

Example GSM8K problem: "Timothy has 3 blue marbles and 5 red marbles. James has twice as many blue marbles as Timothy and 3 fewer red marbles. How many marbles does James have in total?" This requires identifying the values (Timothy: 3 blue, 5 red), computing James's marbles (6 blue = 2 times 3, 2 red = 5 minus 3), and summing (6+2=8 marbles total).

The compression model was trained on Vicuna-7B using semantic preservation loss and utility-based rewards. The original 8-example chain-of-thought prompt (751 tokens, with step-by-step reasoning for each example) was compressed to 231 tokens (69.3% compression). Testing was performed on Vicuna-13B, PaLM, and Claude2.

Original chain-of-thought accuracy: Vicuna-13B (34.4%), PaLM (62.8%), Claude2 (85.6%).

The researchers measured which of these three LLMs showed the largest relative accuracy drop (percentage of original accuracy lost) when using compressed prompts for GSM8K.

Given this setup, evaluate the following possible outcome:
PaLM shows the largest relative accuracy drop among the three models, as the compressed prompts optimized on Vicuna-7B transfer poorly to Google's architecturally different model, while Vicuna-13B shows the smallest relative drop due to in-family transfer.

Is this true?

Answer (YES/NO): NO